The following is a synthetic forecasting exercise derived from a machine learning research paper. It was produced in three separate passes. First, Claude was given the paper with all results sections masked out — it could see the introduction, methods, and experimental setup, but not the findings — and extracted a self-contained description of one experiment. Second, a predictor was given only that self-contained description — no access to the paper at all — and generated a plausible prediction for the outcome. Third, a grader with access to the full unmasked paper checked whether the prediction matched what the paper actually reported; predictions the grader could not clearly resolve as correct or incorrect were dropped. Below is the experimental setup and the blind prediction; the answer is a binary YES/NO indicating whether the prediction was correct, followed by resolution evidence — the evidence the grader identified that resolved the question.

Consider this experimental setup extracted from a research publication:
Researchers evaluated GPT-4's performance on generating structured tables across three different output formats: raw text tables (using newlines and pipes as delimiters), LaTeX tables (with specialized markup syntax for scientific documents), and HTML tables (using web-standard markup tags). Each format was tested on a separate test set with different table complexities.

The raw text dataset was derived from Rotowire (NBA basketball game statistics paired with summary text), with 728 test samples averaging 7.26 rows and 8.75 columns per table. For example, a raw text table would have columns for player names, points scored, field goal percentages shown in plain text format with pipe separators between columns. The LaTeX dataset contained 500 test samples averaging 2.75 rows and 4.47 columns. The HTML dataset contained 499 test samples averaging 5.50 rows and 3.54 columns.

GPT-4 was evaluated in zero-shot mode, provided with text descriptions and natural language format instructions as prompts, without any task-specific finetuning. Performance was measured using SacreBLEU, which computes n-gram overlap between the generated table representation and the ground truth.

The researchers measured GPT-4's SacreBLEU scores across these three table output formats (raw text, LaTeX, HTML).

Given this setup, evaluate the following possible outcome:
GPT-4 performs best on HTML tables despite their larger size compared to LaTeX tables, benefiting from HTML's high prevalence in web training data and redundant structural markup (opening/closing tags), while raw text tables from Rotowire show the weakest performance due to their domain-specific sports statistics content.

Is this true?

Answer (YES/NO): YES